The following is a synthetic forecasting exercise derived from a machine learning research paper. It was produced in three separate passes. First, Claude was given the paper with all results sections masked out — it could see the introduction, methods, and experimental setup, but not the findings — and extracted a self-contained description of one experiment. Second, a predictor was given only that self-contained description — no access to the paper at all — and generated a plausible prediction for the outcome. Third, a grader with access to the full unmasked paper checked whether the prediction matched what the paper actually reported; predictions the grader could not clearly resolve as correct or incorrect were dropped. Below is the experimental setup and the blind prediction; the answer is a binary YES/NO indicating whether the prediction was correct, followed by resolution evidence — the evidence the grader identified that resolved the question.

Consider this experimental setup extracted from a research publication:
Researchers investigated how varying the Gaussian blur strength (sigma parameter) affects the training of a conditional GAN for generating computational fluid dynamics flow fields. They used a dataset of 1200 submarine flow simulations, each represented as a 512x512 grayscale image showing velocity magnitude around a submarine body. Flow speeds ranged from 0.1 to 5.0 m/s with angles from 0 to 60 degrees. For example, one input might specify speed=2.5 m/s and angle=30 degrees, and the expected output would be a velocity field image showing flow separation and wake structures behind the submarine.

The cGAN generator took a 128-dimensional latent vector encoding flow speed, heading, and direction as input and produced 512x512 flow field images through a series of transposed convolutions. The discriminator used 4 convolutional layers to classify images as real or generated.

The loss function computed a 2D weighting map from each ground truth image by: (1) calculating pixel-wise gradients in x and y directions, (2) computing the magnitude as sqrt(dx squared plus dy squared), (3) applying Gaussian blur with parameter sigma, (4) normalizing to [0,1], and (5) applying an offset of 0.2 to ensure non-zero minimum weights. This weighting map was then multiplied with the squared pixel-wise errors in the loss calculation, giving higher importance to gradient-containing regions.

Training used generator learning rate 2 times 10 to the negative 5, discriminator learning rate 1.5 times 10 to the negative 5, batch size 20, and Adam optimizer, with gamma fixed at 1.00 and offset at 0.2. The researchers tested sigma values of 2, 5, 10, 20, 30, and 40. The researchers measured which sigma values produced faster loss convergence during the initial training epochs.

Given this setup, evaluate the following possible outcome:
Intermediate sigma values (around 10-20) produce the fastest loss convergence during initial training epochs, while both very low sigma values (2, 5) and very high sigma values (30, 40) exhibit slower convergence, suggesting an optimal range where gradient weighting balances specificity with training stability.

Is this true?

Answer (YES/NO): NO